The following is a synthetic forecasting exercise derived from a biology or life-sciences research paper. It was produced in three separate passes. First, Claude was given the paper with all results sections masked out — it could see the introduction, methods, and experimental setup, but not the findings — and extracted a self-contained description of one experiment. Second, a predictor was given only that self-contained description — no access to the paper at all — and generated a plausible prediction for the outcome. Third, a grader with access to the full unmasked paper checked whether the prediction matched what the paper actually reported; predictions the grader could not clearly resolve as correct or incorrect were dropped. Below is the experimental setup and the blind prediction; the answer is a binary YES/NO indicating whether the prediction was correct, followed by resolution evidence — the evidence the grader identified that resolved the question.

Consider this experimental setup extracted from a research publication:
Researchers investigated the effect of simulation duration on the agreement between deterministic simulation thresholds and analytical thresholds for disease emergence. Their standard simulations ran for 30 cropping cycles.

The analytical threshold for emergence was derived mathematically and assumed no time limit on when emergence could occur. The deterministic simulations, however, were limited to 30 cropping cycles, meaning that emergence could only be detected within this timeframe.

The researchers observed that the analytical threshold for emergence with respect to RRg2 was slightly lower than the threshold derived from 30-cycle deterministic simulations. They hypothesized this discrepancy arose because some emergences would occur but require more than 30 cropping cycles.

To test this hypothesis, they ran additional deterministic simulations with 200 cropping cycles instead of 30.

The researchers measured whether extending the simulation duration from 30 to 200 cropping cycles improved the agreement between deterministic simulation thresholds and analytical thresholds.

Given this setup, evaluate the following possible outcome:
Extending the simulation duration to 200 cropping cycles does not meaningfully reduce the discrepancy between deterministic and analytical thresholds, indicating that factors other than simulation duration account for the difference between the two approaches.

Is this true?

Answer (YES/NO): NO